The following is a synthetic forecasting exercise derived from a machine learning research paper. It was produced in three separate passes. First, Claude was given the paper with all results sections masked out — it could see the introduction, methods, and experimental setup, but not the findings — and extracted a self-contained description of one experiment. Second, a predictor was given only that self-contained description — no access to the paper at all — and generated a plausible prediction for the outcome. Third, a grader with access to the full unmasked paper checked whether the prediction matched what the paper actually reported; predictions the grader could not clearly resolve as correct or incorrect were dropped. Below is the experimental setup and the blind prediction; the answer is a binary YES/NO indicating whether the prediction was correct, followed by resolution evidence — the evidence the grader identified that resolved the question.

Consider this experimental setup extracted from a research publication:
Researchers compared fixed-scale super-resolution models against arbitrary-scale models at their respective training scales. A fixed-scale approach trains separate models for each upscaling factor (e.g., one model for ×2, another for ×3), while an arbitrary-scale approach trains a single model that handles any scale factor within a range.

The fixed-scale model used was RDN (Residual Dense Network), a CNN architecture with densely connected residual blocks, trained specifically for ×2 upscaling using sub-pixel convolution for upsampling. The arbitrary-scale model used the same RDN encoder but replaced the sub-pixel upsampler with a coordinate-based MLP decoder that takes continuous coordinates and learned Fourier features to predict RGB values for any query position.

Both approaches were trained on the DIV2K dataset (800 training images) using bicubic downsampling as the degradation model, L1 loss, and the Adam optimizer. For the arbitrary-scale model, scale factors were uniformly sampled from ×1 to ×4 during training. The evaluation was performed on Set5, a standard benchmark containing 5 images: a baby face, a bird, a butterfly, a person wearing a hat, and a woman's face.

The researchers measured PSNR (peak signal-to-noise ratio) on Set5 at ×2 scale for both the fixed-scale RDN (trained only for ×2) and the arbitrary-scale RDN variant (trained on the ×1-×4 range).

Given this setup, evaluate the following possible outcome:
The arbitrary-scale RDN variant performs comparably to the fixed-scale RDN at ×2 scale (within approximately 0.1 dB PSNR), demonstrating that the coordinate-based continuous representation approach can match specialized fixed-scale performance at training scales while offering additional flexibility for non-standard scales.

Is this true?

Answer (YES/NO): YES